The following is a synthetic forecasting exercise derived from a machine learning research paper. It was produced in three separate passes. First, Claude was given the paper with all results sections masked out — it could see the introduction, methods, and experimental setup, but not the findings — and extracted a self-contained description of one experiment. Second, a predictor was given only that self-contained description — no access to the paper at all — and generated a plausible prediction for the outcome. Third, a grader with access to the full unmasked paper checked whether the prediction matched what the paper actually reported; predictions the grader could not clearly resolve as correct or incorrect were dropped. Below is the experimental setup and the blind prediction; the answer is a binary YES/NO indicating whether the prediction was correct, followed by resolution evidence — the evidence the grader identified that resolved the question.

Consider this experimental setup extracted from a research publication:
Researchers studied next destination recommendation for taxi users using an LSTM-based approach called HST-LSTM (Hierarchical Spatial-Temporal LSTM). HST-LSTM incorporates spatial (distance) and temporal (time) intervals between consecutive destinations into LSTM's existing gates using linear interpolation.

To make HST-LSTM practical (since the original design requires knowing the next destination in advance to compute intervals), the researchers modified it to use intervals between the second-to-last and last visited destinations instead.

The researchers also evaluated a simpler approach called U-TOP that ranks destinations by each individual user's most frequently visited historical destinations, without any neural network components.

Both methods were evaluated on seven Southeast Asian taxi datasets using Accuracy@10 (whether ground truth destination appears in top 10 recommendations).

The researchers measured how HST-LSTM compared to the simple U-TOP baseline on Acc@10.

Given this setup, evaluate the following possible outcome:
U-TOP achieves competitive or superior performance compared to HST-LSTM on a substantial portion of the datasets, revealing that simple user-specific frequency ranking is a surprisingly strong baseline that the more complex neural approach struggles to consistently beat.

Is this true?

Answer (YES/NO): YES